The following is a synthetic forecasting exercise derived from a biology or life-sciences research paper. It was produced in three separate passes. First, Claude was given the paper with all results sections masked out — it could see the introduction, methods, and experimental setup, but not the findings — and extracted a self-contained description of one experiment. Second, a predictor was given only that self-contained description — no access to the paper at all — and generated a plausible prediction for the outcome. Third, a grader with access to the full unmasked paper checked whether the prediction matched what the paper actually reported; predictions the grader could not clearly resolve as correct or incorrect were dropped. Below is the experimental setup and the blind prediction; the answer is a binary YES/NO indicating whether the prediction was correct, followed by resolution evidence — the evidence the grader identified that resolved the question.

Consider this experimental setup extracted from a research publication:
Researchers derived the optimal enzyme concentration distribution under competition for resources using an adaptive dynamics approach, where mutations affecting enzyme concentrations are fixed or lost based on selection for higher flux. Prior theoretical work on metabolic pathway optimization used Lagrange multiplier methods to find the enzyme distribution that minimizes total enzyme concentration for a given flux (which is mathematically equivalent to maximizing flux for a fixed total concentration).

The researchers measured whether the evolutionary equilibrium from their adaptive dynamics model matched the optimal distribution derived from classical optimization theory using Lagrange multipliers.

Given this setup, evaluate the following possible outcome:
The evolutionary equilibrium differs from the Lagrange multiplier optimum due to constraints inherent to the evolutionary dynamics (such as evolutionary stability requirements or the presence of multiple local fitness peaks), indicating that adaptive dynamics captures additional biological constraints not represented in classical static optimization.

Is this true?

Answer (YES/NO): NO